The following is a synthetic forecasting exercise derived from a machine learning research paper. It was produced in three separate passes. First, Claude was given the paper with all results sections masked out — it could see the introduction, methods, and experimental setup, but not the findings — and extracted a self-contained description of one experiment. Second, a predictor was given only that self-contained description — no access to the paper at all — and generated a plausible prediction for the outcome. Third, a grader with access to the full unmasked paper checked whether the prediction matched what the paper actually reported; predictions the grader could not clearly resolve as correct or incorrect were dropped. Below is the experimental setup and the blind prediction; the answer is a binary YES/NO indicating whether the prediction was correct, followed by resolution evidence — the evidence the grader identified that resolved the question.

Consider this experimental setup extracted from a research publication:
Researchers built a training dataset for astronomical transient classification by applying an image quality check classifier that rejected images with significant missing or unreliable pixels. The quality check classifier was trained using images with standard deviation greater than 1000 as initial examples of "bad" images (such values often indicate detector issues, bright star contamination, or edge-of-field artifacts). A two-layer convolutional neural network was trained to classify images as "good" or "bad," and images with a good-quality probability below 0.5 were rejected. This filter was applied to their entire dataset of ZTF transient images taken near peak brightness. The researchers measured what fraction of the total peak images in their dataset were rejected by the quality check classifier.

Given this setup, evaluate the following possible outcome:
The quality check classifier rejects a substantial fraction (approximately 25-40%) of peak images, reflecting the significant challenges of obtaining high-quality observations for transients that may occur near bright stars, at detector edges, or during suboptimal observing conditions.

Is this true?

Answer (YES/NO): NO